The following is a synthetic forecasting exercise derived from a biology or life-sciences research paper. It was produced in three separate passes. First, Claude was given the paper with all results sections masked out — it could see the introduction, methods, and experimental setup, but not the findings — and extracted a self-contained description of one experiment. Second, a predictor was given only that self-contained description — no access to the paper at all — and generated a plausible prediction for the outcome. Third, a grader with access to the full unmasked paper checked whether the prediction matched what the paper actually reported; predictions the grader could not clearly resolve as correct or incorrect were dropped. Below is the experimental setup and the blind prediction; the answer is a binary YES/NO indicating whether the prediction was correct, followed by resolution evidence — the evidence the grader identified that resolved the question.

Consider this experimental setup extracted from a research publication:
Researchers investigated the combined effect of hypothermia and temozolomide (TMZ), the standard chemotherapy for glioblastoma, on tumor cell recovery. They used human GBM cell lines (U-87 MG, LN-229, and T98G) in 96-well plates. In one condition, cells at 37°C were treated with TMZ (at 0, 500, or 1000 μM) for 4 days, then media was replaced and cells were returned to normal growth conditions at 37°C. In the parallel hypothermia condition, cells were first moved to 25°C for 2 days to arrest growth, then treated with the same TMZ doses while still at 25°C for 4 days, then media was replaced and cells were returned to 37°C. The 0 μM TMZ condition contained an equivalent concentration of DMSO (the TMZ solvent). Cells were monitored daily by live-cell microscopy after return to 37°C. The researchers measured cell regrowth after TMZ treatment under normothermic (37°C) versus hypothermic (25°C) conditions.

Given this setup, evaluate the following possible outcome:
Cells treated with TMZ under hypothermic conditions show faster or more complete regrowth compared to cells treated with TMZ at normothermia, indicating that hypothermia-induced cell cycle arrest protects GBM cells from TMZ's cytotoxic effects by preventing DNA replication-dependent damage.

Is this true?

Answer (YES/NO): NO